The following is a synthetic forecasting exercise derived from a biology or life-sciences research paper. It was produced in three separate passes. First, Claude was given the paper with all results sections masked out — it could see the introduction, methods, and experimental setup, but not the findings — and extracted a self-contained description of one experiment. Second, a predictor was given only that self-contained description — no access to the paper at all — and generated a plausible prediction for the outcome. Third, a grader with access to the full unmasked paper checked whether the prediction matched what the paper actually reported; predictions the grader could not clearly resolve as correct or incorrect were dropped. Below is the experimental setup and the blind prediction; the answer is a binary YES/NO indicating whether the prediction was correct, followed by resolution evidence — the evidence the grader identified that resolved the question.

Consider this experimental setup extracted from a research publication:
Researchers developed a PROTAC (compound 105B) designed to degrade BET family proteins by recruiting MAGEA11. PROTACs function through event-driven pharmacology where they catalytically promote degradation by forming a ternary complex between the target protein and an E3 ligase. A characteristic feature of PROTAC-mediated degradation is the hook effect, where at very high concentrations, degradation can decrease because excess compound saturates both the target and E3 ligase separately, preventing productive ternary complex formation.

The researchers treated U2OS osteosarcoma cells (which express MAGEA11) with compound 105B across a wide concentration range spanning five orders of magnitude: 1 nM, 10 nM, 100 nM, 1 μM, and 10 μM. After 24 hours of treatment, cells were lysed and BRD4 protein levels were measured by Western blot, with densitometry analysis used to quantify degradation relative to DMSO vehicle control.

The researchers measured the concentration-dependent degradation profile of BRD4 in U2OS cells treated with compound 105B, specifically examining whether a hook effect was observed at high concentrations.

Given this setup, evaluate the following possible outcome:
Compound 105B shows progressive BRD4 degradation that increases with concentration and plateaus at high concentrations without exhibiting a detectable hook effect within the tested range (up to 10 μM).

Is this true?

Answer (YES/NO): NO